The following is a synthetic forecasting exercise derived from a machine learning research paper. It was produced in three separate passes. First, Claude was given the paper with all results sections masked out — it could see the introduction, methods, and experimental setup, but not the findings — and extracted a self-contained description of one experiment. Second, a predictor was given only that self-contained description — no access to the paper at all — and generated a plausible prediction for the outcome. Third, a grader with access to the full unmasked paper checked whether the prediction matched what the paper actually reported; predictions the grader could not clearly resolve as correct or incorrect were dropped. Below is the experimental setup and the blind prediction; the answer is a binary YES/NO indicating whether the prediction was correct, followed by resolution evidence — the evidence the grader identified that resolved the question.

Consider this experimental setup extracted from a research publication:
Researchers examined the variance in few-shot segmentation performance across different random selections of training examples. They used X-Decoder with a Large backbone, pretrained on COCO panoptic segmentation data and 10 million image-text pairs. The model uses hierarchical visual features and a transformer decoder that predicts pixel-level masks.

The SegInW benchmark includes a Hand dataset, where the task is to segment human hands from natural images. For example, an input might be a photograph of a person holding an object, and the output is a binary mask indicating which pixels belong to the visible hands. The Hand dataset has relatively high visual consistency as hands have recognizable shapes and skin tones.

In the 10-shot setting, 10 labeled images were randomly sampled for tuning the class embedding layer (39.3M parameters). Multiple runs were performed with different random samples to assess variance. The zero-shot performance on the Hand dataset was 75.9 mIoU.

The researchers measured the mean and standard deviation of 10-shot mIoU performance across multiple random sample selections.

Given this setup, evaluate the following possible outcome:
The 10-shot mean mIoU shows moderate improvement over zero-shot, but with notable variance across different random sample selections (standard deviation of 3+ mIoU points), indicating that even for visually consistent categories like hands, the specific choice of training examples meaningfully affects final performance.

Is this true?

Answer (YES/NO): NO